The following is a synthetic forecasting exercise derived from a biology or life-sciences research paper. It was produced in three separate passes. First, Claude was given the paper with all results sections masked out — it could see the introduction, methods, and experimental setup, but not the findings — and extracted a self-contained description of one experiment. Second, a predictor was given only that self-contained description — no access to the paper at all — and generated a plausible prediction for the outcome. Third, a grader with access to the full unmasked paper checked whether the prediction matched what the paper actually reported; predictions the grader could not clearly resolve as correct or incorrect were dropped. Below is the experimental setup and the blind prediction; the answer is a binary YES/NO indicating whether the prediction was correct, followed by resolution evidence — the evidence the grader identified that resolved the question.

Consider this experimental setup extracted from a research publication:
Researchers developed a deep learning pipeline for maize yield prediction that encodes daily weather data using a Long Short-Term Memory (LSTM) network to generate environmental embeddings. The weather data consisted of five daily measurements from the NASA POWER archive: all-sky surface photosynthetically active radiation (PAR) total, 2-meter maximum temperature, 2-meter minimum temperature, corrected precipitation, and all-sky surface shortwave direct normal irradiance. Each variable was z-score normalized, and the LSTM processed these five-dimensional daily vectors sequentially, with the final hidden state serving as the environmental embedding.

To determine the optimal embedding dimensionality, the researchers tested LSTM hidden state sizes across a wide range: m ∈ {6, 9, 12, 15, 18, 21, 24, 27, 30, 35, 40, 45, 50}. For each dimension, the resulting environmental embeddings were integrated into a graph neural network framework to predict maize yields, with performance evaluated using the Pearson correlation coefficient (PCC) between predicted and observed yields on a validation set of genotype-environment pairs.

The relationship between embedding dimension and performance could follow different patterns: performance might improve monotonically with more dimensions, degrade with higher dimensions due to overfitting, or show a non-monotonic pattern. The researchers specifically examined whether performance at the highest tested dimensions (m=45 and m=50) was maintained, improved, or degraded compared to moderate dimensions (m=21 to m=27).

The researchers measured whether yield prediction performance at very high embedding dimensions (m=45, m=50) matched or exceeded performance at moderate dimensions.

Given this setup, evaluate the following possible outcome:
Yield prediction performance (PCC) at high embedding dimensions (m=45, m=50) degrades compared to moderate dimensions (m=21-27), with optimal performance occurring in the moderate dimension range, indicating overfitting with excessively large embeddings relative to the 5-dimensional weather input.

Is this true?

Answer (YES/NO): YES